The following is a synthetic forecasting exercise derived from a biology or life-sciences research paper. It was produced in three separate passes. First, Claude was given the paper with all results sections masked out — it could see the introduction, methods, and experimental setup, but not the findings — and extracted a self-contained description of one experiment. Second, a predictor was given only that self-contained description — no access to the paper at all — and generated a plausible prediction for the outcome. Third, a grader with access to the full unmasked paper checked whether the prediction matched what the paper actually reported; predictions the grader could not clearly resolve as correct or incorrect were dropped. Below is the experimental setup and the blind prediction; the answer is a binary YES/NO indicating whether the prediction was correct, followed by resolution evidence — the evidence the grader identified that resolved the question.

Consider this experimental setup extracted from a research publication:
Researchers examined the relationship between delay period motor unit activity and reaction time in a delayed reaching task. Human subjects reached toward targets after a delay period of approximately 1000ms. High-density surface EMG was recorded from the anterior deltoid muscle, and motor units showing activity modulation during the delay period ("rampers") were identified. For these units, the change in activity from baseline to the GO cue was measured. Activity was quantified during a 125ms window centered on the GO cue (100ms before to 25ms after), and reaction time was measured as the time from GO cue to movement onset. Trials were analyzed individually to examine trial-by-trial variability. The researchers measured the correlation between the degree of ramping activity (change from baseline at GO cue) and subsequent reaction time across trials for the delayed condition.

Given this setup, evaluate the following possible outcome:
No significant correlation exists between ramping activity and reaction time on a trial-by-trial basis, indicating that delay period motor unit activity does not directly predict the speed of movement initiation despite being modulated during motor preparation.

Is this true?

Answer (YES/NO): NO